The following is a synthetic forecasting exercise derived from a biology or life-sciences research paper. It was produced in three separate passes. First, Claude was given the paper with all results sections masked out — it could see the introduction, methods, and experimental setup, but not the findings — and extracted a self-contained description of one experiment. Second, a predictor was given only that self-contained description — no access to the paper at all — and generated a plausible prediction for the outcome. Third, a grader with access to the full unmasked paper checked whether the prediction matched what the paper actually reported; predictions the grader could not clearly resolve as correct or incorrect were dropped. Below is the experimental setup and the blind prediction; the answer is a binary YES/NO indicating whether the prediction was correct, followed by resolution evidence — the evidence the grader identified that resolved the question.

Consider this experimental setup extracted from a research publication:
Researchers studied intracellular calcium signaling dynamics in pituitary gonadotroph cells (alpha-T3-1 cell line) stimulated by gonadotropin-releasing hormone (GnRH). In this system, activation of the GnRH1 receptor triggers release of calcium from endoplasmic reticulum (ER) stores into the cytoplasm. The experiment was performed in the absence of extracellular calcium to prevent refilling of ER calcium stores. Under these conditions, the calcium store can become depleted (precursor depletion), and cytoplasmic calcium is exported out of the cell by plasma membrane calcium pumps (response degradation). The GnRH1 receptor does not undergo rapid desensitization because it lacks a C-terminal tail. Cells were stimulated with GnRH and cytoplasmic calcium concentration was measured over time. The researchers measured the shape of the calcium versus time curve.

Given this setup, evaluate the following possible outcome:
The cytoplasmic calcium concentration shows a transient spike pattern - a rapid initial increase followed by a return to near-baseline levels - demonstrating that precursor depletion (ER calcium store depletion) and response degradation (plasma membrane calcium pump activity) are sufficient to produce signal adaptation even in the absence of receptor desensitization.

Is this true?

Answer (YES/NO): YES